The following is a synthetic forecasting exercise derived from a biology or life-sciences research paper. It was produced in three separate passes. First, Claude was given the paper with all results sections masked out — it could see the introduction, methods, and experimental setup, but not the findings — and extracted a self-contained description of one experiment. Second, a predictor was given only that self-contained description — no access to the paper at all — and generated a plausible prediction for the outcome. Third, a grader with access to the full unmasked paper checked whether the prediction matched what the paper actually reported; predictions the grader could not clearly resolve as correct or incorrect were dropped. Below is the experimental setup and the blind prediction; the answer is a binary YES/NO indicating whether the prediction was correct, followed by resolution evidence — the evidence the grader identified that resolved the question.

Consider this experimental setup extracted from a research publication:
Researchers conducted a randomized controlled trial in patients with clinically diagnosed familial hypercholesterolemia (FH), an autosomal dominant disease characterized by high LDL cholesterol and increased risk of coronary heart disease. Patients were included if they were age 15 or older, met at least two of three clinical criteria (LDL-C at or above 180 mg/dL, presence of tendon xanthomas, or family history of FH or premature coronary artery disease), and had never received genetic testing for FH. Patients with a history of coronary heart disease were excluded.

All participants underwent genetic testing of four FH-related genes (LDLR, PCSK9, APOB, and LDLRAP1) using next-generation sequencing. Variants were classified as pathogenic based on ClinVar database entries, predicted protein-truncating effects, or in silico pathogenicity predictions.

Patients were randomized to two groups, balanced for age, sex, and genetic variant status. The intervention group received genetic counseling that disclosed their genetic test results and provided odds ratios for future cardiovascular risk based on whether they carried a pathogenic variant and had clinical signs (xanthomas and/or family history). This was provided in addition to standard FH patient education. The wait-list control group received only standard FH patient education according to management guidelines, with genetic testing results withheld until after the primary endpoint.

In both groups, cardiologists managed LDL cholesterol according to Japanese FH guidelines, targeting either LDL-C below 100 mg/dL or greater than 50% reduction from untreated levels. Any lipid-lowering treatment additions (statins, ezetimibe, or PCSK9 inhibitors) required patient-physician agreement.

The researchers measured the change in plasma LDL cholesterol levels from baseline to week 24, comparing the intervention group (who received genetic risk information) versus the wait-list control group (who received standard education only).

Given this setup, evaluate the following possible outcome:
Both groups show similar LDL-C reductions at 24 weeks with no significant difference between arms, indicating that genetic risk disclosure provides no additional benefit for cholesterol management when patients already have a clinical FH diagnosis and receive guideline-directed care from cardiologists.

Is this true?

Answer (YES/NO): NO